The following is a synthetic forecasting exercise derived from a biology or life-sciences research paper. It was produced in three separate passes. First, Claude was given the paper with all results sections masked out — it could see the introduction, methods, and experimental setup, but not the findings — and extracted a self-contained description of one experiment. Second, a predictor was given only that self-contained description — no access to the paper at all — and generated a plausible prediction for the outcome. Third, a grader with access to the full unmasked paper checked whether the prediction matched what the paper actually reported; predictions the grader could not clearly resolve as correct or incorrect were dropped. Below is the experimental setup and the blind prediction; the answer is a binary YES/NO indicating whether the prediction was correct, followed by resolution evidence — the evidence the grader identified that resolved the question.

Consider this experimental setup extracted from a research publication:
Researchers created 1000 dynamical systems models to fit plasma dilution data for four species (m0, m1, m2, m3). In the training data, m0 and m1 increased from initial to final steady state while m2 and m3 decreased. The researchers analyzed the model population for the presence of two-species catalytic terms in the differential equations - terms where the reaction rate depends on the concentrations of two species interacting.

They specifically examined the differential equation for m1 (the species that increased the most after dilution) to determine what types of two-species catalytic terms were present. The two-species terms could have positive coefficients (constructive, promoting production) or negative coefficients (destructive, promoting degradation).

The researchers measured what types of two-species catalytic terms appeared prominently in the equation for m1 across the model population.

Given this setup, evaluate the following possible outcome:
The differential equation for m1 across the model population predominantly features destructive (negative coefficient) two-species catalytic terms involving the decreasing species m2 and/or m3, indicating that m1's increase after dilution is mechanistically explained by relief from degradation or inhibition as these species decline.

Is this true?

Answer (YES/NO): NO